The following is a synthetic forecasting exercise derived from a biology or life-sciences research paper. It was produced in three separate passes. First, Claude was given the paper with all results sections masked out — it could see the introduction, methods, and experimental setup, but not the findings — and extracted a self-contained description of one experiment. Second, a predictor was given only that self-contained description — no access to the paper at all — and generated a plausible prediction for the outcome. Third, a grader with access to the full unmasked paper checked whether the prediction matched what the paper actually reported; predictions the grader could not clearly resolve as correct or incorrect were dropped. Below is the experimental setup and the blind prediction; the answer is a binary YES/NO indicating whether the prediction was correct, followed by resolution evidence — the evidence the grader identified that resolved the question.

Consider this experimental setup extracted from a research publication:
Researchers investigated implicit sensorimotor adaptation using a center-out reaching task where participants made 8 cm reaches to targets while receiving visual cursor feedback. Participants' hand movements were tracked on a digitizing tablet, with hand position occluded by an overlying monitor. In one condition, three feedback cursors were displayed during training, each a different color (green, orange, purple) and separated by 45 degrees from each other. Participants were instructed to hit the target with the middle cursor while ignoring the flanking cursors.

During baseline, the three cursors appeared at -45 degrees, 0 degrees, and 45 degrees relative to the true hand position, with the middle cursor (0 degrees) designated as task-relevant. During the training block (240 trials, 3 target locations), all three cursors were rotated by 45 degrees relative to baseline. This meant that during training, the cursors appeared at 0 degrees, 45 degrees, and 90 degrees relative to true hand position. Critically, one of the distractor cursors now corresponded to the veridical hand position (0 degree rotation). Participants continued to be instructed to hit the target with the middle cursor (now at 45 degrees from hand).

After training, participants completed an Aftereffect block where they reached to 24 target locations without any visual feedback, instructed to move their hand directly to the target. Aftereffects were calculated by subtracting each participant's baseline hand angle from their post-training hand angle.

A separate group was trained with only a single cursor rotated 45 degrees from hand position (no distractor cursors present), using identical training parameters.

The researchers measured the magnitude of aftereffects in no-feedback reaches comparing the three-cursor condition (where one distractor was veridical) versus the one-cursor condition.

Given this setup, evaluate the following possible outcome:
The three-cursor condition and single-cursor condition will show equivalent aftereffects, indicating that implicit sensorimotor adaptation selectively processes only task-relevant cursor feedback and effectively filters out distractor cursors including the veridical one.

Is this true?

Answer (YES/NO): NO